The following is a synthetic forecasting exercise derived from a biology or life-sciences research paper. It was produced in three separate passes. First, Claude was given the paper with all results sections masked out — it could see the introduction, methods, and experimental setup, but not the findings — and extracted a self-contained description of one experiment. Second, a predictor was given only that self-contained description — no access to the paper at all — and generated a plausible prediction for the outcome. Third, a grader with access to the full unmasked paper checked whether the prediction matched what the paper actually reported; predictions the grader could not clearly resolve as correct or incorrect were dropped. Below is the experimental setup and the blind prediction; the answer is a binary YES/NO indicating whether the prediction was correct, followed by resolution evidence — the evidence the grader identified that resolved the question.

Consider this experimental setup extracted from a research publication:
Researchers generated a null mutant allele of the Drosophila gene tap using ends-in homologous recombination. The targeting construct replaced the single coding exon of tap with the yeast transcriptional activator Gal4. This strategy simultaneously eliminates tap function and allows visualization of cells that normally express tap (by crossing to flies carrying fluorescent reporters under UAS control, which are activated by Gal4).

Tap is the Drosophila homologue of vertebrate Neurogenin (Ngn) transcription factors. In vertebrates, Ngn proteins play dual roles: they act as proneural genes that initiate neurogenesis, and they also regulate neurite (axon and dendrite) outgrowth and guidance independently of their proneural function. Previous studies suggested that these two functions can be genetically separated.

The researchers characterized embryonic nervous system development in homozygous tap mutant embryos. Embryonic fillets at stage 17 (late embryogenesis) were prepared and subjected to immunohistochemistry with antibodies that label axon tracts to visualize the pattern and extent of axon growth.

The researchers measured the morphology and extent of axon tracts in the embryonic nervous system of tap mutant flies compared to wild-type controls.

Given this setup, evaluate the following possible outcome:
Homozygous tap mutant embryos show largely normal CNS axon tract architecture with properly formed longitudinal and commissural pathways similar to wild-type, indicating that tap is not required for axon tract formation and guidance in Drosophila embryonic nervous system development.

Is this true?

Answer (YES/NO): YES